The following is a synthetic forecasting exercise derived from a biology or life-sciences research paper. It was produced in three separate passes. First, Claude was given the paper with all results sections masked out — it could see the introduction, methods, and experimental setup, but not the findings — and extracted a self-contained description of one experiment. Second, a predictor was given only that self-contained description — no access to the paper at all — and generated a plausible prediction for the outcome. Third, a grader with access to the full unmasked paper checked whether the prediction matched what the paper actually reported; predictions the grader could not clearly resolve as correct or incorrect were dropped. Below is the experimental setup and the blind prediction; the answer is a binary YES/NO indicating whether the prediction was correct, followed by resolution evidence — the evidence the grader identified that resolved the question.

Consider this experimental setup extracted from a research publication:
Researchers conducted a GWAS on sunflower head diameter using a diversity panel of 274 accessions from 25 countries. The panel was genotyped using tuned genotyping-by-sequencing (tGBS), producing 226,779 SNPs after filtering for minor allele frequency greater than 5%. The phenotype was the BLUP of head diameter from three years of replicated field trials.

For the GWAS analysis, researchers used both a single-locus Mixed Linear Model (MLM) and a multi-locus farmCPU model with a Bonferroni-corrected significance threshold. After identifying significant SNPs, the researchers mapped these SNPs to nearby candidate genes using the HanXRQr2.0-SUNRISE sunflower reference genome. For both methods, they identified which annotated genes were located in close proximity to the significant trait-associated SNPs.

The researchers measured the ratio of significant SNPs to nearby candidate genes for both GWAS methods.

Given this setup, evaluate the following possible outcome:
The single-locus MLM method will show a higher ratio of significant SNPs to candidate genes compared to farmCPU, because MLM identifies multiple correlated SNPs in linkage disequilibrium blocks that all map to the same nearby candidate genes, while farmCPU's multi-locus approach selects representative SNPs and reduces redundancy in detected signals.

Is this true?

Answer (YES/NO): YES